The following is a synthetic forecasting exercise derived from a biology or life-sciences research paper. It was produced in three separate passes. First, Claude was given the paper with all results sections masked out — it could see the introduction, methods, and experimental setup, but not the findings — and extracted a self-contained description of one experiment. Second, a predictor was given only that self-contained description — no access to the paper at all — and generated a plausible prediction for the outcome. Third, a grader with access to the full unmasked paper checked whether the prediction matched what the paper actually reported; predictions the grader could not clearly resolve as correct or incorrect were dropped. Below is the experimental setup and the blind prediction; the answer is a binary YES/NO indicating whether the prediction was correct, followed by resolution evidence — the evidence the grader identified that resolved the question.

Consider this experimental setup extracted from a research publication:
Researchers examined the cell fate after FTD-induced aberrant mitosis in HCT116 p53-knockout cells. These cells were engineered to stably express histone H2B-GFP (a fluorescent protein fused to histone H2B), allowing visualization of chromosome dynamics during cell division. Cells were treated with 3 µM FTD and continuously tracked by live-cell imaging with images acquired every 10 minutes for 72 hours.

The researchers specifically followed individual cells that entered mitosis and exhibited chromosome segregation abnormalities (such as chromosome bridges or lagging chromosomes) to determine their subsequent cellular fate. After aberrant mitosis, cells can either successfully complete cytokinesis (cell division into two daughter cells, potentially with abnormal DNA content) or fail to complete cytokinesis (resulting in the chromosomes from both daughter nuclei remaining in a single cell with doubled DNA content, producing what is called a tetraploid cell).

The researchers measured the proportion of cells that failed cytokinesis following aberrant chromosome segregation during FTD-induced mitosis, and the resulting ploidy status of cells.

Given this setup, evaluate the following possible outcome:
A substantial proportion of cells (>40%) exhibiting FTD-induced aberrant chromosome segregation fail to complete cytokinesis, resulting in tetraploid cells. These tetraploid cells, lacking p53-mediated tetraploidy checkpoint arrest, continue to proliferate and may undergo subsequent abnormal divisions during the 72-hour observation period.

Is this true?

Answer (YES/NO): NO